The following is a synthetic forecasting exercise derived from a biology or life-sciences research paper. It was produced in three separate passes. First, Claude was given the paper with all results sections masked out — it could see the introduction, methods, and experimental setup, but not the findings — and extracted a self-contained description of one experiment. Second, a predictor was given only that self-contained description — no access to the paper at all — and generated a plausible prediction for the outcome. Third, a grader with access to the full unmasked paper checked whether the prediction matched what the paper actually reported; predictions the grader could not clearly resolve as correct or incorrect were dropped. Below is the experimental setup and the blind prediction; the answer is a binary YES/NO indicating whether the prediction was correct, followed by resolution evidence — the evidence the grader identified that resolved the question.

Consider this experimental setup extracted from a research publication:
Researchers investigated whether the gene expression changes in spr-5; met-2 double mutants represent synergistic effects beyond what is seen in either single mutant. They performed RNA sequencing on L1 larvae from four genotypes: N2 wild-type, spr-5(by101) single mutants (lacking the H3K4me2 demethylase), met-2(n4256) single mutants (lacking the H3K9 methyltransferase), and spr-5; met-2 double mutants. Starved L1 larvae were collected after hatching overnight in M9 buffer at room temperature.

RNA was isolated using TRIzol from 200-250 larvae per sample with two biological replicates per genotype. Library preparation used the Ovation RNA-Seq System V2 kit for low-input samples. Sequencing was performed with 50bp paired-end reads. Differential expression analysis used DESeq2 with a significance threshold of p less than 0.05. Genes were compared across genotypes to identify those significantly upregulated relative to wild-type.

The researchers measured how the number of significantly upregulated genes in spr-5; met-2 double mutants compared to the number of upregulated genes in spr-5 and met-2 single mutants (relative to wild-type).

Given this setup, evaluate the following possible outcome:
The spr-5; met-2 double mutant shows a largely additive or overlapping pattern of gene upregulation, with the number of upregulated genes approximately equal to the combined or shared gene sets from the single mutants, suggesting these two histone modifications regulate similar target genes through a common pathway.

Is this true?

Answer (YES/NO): NO